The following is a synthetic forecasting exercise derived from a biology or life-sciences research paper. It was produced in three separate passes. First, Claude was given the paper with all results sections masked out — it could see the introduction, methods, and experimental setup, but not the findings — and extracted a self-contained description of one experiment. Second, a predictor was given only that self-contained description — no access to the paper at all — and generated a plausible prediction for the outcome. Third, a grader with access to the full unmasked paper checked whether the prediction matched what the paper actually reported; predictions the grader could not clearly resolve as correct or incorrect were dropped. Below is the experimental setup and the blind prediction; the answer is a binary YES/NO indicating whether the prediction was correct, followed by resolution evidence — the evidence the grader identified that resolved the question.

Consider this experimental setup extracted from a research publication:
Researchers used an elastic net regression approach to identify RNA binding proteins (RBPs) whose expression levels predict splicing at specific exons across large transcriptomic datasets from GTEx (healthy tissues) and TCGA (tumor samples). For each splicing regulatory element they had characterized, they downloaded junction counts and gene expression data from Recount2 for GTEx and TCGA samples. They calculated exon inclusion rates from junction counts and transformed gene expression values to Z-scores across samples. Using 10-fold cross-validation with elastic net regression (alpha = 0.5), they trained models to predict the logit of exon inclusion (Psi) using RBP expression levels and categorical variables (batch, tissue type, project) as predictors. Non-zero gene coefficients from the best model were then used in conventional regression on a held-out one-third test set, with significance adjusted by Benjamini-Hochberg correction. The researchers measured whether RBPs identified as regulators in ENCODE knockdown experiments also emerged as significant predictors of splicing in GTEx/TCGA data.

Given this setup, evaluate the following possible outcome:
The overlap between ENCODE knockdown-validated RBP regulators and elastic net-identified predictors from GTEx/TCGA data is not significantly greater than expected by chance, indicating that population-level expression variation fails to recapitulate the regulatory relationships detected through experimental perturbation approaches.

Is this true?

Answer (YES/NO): NO